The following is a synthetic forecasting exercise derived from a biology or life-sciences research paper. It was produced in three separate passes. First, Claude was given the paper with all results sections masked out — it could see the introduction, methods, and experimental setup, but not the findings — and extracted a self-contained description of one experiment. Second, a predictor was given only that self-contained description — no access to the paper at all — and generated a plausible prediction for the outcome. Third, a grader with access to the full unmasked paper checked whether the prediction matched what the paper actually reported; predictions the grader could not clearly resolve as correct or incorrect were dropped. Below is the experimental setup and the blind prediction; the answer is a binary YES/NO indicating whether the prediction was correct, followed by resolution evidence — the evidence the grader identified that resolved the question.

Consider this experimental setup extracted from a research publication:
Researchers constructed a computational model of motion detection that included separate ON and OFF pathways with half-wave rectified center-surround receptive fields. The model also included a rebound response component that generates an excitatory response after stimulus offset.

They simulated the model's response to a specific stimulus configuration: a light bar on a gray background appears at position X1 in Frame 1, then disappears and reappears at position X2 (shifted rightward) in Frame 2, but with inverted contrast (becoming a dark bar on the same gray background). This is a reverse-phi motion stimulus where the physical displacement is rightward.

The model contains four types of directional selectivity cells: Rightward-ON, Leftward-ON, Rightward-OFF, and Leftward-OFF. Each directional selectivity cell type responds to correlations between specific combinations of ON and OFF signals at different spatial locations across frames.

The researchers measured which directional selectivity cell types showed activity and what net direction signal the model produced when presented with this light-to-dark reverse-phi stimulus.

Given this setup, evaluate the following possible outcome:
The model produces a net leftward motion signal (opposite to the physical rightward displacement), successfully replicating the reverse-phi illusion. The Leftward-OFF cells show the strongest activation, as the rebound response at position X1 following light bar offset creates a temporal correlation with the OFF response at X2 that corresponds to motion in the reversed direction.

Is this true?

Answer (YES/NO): YES